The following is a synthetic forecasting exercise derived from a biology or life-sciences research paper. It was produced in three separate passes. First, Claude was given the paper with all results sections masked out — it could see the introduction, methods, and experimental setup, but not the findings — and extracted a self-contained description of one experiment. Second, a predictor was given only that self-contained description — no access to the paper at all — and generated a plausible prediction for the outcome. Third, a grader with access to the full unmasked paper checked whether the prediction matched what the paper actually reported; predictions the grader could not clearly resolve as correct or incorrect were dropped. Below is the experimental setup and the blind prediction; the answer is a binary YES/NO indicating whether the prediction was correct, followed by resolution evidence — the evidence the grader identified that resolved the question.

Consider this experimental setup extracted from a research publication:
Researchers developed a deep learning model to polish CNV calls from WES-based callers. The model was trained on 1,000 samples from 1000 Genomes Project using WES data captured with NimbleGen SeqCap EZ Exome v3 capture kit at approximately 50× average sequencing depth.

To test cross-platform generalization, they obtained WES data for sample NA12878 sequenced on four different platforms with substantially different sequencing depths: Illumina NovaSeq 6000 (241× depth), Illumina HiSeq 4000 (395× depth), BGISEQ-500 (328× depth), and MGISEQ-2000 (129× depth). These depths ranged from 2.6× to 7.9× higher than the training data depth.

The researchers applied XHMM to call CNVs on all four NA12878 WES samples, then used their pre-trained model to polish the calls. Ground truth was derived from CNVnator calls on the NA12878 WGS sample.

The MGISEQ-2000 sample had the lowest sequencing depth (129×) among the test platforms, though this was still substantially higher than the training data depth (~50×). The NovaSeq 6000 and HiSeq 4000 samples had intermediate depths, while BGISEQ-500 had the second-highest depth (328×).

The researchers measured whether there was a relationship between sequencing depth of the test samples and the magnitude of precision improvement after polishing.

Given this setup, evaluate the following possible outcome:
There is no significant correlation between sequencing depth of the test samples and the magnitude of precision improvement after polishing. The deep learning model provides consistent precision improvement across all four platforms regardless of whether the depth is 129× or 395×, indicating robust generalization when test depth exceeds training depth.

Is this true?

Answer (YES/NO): NO